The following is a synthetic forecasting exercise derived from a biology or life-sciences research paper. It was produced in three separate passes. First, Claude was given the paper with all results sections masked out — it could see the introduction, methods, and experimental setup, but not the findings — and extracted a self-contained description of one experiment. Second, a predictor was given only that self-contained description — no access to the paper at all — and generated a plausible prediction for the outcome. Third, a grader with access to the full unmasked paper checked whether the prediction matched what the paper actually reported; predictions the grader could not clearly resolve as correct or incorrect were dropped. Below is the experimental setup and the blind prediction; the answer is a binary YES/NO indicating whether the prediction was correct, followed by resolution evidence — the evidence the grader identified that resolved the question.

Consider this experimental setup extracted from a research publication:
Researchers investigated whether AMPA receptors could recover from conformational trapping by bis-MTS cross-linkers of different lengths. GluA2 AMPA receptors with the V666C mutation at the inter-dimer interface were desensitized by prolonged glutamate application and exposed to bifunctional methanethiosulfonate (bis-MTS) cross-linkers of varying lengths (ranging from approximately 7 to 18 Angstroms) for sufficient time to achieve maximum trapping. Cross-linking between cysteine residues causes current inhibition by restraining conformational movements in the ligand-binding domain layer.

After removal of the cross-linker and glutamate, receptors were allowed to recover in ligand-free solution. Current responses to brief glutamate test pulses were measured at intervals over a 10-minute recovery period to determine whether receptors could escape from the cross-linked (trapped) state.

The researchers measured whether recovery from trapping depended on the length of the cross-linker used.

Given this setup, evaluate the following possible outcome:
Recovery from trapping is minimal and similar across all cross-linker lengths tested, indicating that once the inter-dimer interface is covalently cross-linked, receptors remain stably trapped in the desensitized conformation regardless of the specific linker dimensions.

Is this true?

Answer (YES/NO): NO